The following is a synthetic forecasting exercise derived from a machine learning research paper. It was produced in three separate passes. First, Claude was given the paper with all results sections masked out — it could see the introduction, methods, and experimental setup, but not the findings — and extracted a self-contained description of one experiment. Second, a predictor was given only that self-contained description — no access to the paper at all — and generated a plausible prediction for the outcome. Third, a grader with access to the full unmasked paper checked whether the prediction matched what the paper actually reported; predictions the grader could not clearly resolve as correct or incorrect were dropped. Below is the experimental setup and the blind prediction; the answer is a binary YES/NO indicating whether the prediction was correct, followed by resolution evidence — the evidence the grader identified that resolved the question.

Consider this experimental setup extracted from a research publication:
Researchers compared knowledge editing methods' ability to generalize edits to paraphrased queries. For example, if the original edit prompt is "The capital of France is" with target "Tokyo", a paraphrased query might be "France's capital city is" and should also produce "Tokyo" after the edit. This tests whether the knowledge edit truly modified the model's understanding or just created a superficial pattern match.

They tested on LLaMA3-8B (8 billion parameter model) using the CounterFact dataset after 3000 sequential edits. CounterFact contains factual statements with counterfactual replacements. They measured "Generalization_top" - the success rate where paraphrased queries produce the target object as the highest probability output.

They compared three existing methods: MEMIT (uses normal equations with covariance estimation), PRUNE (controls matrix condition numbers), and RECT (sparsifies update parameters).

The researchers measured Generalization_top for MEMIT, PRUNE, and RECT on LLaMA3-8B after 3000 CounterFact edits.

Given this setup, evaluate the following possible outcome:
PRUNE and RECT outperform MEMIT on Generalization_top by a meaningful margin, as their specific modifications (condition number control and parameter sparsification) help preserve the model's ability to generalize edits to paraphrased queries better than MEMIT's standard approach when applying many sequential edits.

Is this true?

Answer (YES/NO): NO